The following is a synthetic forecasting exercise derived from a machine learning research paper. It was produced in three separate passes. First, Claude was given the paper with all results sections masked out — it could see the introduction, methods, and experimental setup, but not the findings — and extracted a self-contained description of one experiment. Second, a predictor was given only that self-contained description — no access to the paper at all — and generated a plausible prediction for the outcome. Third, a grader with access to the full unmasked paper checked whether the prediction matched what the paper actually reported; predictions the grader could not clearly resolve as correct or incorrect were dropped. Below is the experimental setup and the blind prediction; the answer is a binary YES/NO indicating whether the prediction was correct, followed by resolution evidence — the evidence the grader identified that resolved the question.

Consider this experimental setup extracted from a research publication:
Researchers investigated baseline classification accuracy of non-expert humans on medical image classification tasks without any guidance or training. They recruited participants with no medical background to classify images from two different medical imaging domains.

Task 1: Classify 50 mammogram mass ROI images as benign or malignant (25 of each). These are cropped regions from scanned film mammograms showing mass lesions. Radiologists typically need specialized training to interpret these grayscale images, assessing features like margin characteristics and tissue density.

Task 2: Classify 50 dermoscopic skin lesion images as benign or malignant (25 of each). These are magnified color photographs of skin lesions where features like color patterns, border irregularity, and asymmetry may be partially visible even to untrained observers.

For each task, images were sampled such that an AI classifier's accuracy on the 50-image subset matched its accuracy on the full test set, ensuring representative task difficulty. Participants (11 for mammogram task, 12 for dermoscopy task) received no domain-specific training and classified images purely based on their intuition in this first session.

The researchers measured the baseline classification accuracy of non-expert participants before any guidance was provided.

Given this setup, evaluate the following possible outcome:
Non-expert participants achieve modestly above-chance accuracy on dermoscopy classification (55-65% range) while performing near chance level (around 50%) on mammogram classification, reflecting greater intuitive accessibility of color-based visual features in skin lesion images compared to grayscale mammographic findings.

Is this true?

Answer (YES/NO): NO